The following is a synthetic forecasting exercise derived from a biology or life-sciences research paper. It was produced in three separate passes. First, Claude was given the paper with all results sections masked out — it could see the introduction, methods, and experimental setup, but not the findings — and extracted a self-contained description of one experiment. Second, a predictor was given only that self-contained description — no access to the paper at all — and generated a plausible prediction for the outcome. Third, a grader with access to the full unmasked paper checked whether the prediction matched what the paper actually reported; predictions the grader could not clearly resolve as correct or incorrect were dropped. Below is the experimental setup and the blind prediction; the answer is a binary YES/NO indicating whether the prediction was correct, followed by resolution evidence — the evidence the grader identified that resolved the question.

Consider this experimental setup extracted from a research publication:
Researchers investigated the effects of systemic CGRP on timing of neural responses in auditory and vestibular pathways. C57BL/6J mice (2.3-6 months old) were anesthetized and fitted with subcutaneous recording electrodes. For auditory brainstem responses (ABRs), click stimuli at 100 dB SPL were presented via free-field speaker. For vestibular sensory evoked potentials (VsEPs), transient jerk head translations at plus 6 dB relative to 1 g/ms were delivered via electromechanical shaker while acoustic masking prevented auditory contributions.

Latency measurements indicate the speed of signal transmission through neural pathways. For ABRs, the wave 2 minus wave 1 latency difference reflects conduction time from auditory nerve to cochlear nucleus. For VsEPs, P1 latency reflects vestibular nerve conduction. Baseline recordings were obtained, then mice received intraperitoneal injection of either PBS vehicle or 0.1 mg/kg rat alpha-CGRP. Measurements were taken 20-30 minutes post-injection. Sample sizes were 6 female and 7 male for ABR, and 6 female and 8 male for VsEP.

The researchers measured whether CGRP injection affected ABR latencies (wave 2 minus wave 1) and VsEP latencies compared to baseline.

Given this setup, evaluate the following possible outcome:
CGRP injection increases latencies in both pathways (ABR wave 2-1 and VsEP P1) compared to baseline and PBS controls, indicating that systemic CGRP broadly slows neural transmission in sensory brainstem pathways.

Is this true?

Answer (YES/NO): NO